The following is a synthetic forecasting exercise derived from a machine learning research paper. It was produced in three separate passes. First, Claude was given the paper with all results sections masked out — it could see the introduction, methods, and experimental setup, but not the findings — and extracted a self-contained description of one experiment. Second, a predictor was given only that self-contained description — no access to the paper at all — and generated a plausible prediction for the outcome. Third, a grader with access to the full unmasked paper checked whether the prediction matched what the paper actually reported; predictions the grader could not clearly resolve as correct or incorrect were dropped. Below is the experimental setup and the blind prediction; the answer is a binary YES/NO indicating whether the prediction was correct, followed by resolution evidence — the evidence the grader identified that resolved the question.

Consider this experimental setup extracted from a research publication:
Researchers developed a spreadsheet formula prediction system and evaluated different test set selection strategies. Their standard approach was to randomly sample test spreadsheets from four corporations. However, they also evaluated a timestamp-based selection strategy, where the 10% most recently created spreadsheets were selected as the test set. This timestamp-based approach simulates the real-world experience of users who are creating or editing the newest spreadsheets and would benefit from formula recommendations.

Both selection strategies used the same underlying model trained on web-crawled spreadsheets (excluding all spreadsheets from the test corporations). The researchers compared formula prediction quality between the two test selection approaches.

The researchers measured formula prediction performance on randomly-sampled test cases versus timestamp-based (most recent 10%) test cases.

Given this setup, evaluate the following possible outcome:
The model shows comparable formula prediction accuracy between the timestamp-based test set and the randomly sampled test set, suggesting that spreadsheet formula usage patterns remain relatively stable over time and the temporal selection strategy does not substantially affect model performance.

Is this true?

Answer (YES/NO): YES